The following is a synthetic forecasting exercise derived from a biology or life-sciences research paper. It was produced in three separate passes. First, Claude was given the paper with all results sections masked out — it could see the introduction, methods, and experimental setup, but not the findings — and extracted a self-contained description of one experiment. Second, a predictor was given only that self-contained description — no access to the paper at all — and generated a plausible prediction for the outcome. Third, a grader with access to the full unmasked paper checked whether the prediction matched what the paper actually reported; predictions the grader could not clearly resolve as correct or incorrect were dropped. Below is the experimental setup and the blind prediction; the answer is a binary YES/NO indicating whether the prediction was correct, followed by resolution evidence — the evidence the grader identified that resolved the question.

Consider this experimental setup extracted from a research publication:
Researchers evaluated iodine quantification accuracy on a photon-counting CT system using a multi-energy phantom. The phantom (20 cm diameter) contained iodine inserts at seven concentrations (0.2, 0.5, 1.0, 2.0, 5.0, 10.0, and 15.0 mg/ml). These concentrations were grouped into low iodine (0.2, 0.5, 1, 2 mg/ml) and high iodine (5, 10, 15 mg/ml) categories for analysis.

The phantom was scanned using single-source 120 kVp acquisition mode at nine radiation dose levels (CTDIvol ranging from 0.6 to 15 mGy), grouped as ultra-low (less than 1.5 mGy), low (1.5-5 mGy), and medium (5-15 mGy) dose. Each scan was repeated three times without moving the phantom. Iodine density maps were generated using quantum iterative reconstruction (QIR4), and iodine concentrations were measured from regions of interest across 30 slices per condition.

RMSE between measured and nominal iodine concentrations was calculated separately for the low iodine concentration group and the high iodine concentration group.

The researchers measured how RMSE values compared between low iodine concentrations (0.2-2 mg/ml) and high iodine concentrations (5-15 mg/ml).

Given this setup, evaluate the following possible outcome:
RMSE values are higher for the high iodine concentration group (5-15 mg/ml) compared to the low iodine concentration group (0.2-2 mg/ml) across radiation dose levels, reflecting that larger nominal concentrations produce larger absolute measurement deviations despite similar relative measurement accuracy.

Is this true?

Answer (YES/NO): YES